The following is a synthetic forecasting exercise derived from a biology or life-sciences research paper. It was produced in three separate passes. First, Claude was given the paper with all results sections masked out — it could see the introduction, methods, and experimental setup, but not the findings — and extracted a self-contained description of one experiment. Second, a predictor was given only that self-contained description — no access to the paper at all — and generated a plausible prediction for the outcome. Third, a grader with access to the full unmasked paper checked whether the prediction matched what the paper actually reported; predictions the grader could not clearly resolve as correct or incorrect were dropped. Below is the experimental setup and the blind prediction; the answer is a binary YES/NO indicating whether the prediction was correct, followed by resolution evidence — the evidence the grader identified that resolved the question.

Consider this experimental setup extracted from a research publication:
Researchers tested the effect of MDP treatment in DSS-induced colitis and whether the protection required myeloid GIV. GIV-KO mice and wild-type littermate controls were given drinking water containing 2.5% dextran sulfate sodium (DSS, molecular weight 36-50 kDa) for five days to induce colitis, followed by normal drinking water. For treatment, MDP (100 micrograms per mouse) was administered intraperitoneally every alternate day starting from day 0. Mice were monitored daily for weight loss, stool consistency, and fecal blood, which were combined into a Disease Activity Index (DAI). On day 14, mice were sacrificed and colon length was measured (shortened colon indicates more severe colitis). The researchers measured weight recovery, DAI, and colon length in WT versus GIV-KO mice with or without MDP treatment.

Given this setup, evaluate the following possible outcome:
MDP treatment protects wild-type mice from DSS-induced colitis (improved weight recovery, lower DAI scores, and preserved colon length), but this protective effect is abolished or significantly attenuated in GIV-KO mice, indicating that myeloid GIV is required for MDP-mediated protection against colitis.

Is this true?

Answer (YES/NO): YES